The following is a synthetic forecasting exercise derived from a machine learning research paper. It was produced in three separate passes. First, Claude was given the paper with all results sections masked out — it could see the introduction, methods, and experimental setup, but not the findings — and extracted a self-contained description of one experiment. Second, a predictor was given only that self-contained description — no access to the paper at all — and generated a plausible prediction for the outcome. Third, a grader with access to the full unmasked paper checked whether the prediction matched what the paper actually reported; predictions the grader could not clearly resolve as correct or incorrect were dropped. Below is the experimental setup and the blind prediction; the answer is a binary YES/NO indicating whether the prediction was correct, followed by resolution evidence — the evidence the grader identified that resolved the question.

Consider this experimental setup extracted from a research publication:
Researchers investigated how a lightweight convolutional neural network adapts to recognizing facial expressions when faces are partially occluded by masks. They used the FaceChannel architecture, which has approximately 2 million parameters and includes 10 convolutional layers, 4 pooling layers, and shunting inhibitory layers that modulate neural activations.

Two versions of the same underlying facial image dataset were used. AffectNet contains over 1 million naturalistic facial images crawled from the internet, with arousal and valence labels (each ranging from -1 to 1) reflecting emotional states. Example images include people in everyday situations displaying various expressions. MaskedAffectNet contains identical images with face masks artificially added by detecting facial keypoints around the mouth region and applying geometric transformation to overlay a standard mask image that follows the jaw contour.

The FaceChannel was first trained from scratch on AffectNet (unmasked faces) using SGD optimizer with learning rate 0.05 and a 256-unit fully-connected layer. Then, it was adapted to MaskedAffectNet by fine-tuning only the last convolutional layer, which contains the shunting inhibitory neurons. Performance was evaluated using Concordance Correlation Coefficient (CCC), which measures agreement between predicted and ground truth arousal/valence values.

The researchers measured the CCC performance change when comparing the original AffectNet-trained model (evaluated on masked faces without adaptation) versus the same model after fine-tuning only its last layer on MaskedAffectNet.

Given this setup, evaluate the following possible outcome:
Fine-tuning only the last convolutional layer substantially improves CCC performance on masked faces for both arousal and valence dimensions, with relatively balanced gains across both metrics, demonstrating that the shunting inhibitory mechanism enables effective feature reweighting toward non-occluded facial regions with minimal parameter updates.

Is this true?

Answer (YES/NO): NO